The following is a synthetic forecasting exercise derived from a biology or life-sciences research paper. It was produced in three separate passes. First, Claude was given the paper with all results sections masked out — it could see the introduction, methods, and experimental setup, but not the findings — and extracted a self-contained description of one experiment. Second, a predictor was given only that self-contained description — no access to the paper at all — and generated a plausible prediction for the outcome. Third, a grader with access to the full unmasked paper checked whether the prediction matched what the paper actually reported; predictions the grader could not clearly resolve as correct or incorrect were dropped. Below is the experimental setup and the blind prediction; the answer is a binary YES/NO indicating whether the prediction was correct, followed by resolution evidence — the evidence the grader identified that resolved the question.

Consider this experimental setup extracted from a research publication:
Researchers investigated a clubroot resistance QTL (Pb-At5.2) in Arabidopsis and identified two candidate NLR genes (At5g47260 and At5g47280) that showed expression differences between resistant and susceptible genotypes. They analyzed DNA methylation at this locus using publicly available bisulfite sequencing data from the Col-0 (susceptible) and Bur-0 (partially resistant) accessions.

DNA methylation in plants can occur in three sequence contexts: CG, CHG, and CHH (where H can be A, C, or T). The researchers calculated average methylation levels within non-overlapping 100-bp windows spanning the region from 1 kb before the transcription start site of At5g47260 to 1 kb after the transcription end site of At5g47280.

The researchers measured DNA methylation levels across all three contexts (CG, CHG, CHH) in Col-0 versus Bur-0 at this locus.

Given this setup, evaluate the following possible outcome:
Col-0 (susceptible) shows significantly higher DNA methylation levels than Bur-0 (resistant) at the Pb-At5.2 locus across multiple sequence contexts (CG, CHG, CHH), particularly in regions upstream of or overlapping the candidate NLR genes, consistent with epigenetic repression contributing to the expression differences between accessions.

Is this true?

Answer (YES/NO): YES